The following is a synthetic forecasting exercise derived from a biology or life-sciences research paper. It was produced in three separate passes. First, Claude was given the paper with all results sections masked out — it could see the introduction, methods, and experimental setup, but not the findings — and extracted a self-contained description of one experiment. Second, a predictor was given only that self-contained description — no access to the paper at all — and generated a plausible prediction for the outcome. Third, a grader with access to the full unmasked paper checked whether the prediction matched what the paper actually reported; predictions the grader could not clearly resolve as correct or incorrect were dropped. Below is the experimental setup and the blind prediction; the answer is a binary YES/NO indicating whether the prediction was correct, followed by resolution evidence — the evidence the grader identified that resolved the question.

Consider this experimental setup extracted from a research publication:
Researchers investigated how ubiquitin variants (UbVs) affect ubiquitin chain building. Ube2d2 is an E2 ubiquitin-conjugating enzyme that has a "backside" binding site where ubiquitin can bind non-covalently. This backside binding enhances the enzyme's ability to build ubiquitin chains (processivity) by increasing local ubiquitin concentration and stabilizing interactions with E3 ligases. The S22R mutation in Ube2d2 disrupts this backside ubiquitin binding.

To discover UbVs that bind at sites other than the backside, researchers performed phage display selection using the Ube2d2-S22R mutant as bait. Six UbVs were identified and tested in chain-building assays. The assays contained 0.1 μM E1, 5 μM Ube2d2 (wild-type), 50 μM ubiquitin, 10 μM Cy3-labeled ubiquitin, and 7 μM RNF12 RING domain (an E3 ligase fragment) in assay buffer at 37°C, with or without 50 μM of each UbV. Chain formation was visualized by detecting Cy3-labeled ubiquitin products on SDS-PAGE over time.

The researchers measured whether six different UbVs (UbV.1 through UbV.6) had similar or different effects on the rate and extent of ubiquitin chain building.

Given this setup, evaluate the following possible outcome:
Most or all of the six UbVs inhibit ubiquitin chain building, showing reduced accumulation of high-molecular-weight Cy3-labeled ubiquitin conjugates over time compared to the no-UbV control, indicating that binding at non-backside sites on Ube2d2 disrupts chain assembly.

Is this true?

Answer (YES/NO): YES